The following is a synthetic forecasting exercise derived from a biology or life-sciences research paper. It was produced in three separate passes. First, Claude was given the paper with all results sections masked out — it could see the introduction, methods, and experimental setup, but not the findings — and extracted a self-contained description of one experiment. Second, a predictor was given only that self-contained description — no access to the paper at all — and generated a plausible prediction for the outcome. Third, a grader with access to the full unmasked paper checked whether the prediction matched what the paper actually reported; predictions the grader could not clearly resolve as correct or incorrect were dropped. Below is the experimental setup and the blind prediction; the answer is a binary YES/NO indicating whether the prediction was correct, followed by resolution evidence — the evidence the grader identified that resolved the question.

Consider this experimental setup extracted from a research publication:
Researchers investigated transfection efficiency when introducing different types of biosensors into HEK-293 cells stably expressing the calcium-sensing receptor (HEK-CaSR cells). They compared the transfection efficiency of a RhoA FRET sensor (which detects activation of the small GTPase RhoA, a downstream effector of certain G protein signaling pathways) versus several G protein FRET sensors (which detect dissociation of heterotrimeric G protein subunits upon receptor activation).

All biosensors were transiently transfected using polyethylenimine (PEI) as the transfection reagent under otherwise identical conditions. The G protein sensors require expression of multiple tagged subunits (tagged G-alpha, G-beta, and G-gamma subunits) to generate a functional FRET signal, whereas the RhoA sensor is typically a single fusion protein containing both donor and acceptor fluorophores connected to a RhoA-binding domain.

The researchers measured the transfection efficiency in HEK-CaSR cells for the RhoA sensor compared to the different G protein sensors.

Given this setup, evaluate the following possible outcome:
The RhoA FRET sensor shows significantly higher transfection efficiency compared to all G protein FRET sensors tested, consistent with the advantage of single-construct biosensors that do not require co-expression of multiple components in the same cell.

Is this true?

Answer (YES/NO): YES